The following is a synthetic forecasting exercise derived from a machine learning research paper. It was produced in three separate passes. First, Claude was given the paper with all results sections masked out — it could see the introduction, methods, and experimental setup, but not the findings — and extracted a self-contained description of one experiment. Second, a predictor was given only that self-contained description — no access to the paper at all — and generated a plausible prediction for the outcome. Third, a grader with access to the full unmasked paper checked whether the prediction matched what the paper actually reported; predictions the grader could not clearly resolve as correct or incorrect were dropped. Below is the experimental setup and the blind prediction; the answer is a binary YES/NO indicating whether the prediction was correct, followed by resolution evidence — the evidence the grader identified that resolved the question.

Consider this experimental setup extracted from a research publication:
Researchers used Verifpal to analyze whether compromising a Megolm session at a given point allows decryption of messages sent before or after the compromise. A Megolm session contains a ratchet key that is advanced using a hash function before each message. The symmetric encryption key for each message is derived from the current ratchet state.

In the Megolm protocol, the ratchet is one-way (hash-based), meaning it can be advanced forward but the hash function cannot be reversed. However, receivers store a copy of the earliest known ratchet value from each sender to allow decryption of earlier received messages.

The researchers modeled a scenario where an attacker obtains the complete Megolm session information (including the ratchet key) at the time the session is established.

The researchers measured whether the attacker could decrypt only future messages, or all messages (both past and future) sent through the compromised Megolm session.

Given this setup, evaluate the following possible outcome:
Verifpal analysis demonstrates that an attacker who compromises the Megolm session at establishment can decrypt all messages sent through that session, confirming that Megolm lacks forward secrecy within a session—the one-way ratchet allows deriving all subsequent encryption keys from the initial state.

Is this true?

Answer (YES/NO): YES